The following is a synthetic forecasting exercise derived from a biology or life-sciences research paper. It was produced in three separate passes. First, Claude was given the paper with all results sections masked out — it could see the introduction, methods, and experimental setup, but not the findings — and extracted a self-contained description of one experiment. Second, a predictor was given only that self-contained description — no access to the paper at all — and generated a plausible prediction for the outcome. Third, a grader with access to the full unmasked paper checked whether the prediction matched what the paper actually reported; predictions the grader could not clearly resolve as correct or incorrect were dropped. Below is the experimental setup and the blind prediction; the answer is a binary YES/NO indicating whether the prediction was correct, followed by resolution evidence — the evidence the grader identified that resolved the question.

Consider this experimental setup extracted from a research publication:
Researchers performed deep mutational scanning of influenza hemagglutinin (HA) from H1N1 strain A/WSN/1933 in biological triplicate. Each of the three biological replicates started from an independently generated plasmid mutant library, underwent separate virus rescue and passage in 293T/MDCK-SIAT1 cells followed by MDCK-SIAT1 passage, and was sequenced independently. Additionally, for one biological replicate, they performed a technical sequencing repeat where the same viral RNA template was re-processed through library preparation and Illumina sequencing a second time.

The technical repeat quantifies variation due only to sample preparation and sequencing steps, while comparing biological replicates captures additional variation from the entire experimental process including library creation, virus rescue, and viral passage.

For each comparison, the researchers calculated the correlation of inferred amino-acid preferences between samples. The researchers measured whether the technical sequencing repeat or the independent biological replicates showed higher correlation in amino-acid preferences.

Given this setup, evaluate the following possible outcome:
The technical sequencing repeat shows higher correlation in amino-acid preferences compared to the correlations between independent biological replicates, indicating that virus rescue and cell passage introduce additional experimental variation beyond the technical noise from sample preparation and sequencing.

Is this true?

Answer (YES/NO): YES